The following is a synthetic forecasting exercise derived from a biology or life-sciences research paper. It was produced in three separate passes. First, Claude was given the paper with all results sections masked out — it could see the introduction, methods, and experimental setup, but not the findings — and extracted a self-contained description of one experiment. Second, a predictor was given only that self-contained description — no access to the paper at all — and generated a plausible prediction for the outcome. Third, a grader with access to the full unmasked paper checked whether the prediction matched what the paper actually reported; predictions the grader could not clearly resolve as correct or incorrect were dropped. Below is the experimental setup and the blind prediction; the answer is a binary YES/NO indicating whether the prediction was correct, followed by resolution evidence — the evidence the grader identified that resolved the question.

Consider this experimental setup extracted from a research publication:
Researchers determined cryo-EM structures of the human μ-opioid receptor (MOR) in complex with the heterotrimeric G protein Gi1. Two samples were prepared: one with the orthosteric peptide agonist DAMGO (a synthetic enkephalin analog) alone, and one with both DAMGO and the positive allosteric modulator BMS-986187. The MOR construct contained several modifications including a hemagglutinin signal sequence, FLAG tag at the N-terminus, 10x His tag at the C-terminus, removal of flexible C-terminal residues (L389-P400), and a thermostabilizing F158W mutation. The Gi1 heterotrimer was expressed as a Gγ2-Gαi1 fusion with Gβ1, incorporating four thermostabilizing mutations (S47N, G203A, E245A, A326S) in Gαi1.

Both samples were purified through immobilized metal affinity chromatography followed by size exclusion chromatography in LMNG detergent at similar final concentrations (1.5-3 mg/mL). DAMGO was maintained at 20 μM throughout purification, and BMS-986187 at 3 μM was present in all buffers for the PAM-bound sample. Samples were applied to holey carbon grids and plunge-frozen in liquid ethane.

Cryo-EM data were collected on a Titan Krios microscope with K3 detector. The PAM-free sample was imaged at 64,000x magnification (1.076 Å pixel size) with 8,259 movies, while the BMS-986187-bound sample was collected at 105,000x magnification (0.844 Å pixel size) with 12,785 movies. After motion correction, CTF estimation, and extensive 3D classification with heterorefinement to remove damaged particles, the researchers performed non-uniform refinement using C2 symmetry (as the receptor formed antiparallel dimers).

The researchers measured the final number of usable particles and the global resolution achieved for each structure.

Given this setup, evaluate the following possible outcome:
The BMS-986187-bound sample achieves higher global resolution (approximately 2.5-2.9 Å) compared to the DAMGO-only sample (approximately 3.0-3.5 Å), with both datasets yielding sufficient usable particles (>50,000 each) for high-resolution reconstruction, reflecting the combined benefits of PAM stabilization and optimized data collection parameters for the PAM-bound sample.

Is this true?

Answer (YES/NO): NO